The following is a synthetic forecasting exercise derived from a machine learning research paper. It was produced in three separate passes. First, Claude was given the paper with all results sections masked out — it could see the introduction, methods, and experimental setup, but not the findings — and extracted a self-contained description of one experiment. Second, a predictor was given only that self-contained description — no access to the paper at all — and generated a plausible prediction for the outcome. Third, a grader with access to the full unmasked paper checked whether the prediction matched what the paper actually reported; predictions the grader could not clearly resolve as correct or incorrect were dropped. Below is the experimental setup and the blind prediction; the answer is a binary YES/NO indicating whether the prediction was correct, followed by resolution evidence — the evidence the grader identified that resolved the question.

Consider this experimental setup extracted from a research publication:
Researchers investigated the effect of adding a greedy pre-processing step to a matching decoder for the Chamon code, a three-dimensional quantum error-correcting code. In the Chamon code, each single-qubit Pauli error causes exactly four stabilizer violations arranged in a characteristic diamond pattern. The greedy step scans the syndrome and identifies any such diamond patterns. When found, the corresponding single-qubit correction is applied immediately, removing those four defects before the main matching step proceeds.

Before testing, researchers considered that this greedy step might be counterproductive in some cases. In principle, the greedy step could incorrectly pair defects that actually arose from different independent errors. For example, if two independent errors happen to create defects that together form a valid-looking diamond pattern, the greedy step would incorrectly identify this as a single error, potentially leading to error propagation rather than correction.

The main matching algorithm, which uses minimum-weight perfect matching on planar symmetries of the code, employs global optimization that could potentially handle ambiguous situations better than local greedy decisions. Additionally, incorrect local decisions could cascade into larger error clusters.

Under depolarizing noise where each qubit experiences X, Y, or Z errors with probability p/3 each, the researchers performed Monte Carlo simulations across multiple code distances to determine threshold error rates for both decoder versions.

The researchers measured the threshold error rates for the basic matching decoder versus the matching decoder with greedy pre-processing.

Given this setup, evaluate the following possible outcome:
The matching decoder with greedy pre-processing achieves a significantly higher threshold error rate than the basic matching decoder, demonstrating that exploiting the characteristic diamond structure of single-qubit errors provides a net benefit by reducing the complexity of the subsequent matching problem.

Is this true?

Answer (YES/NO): NO